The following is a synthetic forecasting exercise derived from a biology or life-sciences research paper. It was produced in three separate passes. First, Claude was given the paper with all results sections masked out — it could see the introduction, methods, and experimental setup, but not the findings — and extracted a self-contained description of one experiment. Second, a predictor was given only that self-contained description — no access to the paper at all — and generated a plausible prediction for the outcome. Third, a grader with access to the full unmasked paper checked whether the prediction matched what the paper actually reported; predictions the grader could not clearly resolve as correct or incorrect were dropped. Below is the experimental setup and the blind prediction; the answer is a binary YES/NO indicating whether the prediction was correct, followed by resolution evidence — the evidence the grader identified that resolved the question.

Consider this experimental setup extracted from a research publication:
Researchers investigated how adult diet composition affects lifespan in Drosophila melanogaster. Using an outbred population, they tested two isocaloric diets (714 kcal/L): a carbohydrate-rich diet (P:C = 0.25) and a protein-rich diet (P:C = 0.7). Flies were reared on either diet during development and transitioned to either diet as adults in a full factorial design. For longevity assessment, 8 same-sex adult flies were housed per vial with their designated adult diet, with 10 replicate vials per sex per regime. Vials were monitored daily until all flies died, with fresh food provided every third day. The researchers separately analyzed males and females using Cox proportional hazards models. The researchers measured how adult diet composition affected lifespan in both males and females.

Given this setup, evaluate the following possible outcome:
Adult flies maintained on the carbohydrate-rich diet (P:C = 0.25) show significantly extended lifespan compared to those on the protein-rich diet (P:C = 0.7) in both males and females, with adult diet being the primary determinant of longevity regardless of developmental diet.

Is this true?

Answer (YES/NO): NO